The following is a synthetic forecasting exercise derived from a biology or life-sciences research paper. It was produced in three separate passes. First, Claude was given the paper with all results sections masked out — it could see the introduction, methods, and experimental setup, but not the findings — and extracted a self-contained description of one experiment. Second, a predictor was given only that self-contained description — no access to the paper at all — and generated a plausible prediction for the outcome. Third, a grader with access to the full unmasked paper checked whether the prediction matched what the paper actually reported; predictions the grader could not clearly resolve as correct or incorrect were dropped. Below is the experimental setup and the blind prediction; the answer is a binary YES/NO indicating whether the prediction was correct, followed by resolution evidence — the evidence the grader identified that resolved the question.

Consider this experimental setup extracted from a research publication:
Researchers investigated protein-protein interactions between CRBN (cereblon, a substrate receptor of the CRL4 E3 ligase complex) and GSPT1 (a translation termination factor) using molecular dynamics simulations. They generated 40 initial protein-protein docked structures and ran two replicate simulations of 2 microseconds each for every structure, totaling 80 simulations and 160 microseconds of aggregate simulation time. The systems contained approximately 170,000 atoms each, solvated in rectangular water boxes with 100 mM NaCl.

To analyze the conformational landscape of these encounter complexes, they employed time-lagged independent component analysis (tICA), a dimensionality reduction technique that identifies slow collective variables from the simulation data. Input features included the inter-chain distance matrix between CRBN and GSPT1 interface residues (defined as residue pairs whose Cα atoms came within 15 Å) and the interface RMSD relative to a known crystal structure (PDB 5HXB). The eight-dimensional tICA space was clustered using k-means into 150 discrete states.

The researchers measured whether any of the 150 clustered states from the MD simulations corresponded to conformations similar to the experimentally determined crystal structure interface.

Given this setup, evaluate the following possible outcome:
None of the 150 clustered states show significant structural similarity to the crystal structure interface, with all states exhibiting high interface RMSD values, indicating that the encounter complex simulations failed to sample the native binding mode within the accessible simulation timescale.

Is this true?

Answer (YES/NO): NO